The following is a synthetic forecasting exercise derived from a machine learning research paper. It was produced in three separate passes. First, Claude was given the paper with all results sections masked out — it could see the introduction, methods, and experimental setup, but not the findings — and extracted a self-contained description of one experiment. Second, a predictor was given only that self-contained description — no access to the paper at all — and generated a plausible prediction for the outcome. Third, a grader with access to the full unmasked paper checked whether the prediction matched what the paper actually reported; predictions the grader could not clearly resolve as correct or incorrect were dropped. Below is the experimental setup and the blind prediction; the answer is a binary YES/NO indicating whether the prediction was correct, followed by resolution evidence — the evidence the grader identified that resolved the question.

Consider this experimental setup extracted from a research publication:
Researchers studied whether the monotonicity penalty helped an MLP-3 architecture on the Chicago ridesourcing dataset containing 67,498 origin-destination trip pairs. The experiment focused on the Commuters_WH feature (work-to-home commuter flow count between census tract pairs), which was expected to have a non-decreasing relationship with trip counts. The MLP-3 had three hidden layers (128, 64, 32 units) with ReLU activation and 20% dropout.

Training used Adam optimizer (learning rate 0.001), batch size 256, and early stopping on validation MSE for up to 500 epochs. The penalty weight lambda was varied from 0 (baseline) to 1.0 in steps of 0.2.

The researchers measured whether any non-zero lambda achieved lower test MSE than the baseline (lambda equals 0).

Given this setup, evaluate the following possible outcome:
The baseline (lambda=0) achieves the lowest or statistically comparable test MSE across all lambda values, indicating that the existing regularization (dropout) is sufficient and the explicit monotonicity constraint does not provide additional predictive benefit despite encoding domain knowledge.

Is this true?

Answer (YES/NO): YES